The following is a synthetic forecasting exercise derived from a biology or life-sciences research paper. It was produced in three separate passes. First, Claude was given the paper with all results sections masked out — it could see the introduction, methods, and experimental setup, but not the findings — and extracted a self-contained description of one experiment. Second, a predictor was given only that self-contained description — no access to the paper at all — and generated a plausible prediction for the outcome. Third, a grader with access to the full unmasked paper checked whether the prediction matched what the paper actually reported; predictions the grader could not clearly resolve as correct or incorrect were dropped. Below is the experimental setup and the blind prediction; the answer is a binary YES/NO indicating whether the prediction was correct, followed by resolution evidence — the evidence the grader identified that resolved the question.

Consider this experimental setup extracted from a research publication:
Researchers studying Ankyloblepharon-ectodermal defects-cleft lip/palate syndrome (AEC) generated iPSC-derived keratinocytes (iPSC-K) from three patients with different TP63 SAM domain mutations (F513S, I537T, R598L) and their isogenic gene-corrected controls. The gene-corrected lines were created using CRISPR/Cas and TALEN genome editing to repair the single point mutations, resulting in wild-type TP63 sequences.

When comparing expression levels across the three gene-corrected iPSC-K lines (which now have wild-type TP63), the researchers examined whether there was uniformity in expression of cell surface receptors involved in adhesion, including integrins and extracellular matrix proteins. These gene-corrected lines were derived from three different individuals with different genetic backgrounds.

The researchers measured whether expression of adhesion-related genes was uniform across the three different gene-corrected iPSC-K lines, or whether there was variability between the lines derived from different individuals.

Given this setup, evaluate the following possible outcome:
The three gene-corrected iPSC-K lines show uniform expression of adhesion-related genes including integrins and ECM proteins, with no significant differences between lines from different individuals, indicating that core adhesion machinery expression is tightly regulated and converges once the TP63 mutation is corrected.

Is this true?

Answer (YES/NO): NO